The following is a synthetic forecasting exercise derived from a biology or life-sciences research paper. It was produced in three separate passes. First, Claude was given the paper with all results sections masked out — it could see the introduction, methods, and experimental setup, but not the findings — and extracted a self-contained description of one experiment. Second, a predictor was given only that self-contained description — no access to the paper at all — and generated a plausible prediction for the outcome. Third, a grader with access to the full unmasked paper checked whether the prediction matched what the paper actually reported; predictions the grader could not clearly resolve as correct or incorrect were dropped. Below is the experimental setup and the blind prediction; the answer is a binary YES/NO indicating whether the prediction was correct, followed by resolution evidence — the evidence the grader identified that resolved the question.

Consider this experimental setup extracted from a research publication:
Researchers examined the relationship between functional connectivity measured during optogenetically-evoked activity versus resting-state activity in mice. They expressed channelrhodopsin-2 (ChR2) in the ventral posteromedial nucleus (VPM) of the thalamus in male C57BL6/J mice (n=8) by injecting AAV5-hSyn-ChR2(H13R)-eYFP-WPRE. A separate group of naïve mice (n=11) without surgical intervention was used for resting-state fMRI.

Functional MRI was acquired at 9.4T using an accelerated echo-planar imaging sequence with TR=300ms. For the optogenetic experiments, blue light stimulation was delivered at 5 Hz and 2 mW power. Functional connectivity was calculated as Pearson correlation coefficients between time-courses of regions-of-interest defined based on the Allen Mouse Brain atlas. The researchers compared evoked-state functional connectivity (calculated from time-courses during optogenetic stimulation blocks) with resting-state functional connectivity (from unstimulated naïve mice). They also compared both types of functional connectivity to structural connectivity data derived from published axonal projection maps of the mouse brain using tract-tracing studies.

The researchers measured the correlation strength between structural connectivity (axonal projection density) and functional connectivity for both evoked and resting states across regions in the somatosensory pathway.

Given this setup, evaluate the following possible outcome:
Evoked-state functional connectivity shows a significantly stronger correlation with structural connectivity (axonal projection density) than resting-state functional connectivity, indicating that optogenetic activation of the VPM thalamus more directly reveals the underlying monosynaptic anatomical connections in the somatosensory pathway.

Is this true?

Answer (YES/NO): YES